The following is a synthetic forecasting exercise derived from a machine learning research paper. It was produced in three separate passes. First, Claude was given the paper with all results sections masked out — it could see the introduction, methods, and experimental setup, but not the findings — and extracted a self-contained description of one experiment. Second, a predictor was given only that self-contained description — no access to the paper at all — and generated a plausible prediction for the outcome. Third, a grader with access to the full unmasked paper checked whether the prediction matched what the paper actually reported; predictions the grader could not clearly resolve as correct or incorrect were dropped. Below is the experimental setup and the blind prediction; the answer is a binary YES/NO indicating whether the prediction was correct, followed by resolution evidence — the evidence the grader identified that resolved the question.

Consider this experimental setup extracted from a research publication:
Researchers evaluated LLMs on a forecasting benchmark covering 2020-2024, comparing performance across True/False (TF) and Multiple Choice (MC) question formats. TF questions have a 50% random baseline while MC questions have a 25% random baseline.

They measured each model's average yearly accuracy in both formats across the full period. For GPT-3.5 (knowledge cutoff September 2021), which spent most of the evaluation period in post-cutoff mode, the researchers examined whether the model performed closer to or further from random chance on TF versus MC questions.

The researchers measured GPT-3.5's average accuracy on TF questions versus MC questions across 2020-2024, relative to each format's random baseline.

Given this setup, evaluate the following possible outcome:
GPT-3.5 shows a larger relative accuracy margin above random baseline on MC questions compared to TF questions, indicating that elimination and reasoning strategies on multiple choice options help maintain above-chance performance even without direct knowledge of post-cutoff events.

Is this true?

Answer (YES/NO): YES